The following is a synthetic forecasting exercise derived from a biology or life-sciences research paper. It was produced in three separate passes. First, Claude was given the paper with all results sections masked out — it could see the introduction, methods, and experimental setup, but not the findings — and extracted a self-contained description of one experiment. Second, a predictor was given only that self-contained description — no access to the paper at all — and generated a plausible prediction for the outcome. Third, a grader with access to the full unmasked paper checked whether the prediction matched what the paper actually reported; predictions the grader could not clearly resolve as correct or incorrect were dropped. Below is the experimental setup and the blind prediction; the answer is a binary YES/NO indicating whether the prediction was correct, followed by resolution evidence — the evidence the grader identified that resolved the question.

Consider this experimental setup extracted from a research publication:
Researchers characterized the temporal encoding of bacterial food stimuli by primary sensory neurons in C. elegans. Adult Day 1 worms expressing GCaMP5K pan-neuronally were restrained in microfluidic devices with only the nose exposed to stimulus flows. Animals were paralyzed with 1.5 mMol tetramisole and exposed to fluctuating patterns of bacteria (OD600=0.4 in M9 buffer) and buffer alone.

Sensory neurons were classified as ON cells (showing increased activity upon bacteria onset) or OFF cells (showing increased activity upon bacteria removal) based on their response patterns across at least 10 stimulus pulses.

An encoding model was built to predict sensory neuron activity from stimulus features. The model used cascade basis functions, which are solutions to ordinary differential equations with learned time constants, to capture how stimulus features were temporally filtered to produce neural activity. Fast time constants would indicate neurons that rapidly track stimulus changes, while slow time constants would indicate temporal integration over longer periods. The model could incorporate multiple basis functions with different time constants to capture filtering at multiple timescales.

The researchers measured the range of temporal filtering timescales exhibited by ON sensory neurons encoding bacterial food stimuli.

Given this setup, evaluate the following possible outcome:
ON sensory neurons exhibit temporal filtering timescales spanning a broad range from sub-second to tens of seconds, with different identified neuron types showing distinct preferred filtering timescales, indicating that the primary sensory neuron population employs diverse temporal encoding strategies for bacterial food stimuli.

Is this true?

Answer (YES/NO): NO